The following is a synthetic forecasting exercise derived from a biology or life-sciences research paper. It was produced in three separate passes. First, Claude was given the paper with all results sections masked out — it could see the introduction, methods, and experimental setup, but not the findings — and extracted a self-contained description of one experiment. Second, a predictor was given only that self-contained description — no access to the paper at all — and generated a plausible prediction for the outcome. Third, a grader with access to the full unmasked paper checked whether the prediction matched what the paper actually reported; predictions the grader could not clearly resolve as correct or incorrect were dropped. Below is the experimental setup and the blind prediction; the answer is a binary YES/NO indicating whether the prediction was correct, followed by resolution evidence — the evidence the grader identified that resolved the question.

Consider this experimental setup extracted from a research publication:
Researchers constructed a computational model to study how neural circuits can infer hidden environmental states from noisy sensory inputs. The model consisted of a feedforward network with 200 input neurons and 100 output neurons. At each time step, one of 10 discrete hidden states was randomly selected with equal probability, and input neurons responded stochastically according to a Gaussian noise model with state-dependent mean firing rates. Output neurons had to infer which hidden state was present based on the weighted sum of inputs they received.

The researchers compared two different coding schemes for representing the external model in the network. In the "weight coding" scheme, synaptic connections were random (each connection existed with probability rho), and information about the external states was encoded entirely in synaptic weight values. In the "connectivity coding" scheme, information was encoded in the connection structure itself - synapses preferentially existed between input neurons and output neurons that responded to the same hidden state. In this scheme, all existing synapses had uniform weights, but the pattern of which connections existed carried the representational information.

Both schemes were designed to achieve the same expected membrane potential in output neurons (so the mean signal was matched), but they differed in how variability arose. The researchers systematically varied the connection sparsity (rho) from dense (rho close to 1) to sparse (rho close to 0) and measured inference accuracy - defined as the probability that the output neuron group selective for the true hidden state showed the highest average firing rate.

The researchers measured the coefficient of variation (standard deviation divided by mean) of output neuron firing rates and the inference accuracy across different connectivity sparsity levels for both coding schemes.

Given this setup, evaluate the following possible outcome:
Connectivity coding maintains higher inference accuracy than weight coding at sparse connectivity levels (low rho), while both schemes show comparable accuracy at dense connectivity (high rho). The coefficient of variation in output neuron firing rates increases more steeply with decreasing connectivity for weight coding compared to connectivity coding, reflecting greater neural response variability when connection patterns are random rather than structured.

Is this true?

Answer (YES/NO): YES